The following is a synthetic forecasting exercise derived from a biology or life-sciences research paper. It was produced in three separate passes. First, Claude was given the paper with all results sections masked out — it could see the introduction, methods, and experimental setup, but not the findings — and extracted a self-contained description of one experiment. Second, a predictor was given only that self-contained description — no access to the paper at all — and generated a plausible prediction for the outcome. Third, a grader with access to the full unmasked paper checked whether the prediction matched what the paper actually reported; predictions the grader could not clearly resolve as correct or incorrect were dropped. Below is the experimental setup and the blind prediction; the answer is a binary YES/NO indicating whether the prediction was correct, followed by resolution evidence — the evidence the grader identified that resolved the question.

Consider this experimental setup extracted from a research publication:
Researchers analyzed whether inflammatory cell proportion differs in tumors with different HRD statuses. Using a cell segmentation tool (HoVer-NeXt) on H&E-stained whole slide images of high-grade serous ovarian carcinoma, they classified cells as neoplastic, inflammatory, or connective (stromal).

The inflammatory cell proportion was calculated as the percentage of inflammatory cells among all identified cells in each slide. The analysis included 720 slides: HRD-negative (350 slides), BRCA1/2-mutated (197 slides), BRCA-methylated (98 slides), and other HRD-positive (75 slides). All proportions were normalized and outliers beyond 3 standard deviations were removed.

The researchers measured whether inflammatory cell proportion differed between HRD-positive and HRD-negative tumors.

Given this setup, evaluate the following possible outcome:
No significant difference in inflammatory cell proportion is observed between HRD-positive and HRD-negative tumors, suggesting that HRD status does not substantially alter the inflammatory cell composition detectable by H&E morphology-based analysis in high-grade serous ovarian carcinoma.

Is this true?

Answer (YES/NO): NO